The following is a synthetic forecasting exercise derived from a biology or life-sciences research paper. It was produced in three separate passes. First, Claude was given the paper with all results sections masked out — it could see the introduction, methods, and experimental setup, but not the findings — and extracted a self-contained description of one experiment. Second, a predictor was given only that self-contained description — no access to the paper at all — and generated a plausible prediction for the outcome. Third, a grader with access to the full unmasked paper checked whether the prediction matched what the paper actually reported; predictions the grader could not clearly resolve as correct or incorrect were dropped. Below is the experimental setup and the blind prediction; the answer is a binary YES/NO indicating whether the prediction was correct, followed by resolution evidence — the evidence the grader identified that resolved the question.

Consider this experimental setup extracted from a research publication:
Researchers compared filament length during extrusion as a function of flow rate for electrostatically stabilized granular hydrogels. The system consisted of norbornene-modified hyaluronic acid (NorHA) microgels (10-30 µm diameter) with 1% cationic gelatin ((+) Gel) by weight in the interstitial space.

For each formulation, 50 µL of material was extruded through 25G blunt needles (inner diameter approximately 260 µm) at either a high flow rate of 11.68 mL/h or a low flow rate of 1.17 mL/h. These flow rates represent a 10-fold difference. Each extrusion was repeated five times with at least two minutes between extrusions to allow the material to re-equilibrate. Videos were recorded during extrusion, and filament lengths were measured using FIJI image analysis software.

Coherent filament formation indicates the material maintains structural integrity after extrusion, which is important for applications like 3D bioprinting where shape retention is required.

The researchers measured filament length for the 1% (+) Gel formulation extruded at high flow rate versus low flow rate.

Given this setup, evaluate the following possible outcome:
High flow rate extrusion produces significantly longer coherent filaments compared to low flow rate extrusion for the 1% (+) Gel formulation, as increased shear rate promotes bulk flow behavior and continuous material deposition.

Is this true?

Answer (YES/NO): NO